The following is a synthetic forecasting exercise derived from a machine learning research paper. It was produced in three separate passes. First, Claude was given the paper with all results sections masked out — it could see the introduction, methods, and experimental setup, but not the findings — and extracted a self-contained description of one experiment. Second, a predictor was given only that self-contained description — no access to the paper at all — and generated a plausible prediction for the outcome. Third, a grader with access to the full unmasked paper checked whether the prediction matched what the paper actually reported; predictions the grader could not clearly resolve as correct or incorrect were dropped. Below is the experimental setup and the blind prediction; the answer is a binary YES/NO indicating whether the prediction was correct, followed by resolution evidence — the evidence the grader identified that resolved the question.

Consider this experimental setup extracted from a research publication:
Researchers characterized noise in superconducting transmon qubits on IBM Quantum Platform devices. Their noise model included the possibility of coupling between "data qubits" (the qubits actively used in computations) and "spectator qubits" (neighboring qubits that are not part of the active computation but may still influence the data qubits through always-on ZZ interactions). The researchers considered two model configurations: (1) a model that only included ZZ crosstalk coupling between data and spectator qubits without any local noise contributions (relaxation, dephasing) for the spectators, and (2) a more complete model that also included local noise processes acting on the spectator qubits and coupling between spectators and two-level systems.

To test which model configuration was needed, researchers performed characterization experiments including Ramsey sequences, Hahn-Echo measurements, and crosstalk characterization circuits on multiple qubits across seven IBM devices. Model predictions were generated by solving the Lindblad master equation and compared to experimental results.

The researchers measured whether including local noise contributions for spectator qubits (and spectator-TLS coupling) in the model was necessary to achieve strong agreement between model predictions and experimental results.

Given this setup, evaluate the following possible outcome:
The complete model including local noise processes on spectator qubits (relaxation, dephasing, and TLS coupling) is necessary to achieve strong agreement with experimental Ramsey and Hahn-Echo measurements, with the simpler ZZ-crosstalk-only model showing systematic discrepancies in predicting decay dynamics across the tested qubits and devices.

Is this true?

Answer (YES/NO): NO